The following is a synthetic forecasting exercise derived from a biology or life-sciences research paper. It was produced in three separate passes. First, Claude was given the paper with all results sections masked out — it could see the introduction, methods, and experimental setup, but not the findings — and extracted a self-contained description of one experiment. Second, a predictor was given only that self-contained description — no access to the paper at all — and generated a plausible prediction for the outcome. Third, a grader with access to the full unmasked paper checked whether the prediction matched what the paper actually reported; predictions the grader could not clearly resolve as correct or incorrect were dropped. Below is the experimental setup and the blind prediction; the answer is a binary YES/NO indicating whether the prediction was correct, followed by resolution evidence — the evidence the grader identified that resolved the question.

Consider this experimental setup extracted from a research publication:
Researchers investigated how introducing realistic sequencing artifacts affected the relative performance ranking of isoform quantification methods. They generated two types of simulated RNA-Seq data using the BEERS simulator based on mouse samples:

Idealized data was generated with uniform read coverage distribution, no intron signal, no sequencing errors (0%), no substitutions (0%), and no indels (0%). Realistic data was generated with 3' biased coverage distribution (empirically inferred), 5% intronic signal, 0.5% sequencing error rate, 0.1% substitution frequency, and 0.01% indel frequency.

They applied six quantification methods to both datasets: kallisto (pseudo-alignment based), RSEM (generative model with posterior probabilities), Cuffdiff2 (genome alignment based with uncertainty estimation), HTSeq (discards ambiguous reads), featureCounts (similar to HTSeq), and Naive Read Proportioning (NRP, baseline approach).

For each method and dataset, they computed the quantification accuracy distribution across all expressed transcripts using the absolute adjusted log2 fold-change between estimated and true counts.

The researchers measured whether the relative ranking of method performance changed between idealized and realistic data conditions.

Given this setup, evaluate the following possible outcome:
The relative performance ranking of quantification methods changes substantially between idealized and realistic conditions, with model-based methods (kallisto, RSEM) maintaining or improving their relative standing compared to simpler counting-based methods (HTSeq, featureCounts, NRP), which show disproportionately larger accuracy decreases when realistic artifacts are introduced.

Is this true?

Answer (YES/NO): NO